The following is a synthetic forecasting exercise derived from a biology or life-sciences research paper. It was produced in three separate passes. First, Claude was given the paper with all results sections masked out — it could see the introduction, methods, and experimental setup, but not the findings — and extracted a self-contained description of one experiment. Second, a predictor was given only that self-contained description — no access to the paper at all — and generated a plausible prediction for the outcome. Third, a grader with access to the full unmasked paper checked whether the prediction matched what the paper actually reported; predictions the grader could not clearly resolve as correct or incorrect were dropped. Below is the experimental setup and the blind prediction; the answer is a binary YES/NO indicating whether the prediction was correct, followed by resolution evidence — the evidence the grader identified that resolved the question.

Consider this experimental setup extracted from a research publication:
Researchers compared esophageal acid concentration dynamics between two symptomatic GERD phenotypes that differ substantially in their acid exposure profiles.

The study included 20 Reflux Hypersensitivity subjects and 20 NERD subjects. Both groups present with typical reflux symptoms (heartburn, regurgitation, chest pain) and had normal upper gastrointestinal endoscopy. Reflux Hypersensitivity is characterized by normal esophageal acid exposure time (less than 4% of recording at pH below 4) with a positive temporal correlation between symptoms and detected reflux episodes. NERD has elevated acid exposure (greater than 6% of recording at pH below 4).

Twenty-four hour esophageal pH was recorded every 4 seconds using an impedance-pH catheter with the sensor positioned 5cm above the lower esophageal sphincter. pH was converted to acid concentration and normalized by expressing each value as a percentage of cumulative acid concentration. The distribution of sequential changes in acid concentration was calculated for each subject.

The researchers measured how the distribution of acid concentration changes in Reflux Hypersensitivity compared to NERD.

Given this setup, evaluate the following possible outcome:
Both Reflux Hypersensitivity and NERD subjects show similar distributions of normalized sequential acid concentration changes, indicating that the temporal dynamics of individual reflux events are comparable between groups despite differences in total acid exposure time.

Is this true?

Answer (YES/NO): NO